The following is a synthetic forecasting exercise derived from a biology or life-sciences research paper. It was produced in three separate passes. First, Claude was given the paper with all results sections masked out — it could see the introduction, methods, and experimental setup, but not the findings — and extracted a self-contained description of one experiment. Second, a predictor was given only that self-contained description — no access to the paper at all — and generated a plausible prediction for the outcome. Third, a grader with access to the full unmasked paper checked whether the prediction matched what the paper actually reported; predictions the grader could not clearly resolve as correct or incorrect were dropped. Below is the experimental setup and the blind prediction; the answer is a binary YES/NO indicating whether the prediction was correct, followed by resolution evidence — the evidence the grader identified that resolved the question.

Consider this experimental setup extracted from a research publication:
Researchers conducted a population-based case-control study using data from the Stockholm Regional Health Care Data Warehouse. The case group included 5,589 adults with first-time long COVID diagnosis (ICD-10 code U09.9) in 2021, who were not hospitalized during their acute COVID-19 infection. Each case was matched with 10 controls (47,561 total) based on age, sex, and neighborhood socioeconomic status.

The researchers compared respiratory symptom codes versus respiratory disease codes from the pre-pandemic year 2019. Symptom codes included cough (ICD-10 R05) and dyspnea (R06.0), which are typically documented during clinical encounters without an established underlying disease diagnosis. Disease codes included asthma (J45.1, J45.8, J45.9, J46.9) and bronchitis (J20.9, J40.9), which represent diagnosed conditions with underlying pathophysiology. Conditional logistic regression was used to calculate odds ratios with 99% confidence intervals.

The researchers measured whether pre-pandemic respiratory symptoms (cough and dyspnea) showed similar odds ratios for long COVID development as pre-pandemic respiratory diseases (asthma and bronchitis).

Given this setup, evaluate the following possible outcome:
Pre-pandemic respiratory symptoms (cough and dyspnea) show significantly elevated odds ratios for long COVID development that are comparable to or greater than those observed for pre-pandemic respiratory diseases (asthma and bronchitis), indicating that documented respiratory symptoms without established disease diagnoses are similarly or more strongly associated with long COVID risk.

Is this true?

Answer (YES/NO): NO